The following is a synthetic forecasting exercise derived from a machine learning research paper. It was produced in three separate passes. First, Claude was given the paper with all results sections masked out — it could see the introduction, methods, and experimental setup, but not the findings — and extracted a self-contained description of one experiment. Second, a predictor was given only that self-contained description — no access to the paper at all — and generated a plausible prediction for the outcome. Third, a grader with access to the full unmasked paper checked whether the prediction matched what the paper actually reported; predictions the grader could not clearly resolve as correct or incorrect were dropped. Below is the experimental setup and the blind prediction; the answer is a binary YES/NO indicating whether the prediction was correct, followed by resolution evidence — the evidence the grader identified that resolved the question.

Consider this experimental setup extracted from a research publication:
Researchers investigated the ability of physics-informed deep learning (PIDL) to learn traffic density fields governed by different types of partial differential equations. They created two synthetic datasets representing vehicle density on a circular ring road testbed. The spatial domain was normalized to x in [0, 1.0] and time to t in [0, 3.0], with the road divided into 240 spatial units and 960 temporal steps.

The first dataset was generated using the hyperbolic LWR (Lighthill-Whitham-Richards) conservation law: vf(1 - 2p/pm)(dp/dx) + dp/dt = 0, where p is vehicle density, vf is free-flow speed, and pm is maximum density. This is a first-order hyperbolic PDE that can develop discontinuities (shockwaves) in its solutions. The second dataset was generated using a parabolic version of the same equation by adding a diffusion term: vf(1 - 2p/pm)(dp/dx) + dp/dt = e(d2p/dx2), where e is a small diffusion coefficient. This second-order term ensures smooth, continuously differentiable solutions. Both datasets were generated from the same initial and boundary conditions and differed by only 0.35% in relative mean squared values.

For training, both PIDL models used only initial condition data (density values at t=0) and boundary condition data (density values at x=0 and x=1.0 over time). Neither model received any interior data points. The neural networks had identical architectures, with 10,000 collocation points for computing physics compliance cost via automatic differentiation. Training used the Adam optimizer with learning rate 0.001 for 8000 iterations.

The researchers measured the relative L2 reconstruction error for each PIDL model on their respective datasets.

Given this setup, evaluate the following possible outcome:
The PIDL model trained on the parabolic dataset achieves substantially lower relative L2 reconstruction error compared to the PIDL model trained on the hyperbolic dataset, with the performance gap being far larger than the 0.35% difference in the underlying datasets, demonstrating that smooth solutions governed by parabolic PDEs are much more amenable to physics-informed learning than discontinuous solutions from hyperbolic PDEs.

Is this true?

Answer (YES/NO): YES